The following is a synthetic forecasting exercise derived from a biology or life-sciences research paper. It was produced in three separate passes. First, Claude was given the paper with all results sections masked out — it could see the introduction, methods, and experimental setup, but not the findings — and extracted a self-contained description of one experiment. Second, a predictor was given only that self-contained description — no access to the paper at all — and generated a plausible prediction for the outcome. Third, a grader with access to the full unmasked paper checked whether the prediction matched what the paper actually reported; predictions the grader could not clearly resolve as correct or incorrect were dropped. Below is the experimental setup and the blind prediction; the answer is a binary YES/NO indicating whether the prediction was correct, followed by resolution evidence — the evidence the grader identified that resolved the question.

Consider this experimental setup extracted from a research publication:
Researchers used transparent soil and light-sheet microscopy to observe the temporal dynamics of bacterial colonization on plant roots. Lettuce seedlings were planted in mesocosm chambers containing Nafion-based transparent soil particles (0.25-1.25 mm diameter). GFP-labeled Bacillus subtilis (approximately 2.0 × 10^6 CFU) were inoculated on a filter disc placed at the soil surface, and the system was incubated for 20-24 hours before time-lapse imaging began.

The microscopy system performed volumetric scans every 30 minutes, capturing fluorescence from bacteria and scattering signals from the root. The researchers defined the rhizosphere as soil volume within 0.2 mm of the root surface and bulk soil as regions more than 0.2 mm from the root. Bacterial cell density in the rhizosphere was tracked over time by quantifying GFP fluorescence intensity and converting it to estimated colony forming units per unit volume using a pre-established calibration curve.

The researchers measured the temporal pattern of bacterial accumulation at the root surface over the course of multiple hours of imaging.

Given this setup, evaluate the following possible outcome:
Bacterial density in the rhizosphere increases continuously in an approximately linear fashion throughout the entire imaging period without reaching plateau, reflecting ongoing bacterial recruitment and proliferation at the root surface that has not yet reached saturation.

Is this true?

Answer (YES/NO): NO